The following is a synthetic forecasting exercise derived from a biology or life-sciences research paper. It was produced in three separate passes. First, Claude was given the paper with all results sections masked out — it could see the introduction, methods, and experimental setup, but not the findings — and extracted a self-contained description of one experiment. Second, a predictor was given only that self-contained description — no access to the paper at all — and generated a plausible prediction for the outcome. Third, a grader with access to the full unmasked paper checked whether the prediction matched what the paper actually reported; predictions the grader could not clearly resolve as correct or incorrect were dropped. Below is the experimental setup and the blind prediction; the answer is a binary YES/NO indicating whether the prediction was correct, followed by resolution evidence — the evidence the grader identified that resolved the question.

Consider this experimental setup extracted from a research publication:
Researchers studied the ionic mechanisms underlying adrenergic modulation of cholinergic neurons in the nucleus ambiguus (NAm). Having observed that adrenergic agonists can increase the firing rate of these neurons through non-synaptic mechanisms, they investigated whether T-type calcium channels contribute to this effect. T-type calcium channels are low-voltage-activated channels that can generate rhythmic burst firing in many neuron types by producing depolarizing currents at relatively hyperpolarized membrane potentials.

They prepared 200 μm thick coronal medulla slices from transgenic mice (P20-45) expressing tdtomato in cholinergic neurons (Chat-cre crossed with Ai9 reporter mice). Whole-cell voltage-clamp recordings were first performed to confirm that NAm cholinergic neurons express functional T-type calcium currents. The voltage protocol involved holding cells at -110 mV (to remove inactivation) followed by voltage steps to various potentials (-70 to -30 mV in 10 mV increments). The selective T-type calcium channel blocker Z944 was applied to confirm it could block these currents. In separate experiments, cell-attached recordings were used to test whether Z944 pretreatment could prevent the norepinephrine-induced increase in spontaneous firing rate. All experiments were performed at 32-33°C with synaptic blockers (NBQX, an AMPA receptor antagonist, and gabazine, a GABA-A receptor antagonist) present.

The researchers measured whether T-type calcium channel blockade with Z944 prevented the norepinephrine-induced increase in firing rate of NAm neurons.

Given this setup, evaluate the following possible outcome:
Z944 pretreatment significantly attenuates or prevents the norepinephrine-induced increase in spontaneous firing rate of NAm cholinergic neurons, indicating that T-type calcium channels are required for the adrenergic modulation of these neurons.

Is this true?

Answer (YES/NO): NO